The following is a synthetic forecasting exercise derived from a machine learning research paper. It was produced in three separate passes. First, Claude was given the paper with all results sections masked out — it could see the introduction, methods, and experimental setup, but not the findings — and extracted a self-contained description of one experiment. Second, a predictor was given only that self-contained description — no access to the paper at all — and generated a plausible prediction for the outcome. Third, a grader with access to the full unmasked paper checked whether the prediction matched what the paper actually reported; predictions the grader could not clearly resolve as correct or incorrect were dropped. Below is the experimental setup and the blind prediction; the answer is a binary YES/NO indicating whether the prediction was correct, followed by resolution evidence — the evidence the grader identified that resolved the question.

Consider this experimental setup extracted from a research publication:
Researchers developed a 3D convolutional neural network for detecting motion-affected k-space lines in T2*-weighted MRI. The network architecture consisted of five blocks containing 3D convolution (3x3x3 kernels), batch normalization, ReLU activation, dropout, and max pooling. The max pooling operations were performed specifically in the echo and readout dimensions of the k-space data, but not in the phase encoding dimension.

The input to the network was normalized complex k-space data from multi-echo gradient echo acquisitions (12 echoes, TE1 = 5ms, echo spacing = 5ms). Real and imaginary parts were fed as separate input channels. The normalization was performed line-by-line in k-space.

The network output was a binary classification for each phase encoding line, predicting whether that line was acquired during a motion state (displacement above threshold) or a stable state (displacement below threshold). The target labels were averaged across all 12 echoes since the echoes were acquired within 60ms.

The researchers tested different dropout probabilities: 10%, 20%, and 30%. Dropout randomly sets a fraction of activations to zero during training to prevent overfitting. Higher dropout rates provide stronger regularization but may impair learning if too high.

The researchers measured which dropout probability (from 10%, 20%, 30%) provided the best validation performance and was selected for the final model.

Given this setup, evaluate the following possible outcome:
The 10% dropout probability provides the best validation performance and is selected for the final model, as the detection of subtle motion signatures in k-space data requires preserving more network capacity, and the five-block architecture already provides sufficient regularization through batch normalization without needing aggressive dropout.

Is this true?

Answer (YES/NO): NO